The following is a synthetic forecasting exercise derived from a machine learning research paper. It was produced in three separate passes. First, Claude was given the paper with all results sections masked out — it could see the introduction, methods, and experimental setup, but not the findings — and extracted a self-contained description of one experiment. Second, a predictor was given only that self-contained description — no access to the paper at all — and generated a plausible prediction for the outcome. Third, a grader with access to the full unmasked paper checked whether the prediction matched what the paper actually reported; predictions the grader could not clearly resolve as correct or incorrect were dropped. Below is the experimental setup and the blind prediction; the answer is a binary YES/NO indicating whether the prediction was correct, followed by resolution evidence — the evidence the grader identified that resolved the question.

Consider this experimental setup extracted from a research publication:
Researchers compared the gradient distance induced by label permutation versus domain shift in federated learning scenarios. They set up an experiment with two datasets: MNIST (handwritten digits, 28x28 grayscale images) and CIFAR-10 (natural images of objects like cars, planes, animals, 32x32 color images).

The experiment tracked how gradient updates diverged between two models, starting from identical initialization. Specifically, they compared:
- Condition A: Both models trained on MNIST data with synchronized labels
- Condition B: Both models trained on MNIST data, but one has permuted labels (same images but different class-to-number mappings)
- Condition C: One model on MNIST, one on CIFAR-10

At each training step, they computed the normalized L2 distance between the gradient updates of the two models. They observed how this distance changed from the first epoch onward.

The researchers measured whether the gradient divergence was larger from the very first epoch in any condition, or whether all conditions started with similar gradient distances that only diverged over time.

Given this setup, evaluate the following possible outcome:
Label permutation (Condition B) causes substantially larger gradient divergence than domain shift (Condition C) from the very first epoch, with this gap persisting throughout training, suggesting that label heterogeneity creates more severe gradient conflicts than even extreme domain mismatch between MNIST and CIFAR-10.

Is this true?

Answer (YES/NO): NO